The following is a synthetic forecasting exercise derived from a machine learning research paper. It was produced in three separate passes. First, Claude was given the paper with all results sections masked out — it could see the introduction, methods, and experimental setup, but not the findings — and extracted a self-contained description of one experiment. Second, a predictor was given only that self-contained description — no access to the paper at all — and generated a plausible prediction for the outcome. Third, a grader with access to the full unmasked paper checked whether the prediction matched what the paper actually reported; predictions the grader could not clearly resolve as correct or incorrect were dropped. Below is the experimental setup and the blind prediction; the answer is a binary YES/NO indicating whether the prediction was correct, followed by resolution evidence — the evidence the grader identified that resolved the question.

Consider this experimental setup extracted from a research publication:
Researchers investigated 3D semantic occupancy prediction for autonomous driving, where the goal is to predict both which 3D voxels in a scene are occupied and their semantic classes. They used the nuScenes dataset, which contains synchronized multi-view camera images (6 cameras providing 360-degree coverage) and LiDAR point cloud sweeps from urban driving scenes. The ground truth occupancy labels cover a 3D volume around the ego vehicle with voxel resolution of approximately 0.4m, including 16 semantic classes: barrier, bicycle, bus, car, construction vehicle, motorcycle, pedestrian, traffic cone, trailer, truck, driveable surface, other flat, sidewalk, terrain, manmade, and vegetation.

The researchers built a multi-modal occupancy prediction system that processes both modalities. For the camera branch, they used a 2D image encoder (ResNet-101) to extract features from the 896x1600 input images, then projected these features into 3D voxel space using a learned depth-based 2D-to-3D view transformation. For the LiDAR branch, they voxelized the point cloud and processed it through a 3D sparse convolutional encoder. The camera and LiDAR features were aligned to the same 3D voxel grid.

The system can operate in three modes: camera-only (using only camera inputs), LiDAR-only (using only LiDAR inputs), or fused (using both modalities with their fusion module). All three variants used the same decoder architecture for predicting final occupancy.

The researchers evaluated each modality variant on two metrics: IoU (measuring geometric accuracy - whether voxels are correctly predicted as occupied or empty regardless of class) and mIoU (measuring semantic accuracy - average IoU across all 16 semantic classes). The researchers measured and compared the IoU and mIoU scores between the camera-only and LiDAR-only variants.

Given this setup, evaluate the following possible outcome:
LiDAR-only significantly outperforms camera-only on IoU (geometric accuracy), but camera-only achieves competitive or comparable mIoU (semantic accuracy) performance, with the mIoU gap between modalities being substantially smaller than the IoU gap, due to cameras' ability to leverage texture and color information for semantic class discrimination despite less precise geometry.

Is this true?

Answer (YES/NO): YES